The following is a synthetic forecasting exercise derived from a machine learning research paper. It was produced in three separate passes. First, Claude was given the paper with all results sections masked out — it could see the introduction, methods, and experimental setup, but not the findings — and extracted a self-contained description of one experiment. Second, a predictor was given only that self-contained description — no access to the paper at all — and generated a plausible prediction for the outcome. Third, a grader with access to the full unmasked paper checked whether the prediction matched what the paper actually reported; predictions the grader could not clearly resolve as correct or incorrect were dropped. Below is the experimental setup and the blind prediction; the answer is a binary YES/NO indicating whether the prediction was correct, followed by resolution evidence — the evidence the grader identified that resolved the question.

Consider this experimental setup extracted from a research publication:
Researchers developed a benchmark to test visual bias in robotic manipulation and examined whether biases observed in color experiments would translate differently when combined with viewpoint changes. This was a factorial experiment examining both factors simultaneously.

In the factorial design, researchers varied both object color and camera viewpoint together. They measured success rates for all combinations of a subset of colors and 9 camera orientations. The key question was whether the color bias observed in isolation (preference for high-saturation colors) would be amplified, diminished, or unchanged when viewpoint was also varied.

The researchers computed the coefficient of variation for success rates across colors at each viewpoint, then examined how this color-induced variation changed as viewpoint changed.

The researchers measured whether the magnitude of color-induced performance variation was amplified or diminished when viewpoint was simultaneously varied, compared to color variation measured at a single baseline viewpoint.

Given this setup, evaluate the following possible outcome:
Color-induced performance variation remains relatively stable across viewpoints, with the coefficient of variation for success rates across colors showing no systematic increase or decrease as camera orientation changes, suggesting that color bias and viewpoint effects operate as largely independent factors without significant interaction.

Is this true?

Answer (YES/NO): NO